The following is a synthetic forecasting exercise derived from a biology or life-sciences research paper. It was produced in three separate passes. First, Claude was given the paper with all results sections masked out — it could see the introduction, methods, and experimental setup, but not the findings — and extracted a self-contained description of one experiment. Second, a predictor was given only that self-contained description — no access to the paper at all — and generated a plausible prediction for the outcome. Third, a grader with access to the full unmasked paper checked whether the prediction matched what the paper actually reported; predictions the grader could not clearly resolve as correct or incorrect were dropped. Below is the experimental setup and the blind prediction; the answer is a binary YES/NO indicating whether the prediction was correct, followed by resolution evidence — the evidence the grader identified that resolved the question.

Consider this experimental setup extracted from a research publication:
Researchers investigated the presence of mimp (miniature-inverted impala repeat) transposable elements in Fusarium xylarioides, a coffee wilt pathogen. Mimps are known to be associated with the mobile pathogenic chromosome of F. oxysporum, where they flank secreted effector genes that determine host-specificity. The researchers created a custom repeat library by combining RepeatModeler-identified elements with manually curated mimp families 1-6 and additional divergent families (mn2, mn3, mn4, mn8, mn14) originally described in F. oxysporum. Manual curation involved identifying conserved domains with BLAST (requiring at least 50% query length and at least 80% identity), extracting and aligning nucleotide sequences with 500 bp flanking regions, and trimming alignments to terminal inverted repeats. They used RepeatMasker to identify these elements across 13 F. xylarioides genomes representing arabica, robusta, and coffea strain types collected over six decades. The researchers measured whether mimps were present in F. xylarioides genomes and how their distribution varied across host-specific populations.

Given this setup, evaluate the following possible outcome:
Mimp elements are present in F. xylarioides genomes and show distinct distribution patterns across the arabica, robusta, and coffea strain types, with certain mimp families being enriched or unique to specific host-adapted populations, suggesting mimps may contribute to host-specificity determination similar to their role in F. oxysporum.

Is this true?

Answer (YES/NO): YES